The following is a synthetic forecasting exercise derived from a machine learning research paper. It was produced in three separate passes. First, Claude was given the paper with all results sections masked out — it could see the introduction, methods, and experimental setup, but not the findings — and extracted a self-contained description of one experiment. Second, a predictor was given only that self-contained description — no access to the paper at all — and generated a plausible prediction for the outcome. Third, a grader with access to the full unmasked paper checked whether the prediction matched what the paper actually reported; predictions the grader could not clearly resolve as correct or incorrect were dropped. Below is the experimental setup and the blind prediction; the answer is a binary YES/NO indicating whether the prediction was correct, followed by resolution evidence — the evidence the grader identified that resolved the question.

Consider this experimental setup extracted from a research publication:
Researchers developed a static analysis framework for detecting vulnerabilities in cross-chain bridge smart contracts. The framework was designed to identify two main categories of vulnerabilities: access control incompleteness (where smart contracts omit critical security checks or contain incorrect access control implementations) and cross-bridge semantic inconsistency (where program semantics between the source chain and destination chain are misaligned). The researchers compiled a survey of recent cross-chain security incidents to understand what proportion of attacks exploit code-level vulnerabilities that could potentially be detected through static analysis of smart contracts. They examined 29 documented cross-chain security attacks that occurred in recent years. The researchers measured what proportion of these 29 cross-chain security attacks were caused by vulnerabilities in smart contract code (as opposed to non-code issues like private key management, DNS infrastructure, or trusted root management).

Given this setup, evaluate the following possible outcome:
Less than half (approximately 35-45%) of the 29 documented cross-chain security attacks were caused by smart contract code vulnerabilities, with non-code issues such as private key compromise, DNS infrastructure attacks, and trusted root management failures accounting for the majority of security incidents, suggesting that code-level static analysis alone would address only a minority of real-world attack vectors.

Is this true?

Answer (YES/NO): NO